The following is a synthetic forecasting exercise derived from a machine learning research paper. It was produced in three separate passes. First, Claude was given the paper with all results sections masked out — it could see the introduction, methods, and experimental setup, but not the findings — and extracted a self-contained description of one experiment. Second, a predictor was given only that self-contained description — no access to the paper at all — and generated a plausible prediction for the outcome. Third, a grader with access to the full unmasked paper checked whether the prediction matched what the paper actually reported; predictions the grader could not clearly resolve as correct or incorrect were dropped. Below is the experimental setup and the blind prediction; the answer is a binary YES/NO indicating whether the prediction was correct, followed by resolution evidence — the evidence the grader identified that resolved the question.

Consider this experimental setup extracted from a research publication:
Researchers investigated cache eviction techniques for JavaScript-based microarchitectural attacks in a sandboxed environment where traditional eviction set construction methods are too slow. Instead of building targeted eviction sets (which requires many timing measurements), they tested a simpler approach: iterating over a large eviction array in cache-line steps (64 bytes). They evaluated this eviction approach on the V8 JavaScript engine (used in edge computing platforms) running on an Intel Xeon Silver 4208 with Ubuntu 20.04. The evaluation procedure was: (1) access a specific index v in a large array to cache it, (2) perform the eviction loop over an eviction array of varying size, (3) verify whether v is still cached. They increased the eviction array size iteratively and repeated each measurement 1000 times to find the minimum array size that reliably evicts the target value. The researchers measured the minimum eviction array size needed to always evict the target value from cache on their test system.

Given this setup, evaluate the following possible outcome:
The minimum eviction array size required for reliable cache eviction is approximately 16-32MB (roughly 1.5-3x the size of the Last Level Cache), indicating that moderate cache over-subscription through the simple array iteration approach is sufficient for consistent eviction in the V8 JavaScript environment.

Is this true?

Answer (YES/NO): NO